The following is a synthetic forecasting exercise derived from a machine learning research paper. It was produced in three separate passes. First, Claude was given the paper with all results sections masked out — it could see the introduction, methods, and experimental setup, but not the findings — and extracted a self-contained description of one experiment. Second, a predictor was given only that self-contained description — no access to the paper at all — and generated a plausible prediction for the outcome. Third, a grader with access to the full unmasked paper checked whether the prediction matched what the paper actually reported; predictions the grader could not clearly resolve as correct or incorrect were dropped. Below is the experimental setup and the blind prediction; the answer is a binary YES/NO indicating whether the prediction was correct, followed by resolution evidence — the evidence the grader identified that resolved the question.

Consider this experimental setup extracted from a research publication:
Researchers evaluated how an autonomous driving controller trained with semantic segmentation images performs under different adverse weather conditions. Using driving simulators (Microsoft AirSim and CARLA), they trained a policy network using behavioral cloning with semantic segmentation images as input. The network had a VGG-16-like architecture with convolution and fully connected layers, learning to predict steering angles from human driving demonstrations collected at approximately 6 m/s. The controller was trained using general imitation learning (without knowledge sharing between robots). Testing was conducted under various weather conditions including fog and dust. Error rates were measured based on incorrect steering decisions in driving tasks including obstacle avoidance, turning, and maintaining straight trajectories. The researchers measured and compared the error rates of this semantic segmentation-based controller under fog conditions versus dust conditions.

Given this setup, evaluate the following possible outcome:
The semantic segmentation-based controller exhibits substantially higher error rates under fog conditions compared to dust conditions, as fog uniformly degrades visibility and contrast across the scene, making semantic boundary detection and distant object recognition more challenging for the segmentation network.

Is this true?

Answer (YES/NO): NO